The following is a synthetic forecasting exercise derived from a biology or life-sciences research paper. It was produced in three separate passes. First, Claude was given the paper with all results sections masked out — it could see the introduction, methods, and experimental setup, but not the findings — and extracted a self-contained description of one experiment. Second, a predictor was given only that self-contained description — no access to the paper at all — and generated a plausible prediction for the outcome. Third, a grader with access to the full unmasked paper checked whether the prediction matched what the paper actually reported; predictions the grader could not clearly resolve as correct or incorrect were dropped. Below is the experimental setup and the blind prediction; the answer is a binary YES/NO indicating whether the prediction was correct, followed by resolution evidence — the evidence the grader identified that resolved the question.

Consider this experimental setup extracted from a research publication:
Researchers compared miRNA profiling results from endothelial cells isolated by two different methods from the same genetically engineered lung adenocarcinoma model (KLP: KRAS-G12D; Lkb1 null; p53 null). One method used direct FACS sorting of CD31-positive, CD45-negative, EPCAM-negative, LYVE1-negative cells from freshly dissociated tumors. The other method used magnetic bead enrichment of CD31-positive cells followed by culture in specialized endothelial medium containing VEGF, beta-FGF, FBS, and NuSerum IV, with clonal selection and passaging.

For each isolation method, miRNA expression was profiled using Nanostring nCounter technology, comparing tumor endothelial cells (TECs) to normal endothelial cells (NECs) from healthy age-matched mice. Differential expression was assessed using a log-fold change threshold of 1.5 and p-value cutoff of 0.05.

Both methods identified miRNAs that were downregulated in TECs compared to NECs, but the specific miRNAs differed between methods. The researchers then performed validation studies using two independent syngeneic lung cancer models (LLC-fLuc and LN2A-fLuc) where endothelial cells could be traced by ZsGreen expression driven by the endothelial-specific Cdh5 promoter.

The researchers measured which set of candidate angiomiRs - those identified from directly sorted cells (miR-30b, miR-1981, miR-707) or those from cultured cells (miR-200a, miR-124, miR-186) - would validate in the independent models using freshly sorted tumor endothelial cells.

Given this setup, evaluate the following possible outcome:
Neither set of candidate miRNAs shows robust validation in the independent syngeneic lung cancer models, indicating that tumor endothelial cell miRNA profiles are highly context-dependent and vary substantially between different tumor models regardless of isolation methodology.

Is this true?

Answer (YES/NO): NO